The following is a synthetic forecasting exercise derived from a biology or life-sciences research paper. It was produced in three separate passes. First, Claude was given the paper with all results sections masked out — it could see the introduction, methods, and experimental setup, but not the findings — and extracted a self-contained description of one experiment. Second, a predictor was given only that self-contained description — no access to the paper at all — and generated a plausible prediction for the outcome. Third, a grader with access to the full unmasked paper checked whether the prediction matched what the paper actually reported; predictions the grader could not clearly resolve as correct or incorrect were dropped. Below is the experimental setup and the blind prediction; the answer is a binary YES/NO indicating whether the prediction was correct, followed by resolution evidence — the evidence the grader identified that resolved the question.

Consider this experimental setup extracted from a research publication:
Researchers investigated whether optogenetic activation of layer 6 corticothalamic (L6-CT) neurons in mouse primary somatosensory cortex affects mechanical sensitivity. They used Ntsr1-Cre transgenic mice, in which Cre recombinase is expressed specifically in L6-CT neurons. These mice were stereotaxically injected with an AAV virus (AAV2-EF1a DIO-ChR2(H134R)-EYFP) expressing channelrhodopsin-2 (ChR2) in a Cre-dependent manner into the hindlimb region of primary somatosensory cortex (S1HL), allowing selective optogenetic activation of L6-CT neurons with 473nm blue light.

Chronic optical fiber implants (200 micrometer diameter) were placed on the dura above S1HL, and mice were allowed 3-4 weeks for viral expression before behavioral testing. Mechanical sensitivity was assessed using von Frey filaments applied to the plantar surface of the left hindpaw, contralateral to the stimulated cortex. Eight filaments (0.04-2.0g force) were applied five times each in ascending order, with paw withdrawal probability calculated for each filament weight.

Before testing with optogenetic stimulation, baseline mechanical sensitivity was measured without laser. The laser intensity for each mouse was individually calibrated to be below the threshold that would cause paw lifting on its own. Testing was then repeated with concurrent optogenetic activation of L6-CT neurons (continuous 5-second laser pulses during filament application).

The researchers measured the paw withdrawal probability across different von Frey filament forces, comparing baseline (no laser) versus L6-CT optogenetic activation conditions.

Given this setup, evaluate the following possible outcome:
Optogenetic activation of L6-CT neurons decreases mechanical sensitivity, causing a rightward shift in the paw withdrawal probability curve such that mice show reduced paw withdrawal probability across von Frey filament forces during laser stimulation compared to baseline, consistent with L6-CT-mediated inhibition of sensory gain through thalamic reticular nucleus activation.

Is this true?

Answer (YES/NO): NO